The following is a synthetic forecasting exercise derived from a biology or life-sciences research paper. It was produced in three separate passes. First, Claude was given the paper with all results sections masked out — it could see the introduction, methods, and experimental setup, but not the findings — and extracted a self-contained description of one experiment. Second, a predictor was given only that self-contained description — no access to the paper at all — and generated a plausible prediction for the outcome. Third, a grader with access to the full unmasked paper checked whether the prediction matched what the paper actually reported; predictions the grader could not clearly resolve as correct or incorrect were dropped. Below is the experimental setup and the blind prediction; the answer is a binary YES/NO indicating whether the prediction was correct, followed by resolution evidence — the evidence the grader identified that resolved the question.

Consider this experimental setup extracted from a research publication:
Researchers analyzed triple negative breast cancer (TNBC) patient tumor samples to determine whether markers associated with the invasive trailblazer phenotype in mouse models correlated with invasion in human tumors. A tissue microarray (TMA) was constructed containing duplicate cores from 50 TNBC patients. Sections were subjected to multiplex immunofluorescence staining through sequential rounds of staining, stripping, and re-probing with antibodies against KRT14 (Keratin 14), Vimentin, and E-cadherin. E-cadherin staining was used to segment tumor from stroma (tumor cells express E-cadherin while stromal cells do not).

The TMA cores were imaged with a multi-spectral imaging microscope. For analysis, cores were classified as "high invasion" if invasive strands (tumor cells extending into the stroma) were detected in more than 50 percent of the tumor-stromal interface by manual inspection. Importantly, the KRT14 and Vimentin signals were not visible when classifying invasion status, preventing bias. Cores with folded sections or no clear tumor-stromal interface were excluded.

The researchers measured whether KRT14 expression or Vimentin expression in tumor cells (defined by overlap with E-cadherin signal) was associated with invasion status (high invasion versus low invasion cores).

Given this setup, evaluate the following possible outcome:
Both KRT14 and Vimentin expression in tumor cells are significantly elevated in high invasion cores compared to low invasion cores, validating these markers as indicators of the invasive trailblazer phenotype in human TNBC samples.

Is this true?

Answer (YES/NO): NO